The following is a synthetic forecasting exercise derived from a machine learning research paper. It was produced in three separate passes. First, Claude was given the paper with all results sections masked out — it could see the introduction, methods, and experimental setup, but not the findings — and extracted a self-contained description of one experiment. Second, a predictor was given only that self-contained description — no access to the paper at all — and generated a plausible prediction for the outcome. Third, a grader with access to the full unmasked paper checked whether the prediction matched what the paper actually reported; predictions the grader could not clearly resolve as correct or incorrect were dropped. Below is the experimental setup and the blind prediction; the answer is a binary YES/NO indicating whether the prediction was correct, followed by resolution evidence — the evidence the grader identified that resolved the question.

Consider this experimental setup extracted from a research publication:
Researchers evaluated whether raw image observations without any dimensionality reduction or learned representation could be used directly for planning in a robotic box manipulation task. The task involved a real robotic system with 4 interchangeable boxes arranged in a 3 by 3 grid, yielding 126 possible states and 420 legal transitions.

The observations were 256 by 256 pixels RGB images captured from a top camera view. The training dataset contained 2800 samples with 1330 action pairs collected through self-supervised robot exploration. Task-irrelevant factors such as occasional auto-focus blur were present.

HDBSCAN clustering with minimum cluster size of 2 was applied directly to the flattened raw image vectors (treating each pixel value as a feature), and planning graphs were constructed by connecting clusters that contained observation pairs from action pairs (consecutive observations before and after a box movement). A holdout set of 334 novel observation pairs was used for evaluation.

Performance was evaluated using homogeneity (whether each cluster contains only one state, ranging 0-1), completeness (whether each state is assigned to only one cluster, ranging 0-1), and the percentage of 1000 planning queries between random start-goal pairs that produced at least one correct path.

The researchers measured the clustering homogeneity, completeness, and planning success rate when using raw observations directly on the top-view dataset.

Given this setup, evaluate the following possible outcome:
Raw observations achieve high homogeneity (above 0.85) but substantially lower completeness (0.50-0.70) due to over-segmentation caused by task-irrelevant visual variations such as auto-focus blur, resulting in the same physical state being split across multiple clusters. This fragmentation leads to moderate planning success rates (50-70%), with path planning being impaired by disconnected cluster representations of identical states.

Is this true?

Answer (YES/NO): NO